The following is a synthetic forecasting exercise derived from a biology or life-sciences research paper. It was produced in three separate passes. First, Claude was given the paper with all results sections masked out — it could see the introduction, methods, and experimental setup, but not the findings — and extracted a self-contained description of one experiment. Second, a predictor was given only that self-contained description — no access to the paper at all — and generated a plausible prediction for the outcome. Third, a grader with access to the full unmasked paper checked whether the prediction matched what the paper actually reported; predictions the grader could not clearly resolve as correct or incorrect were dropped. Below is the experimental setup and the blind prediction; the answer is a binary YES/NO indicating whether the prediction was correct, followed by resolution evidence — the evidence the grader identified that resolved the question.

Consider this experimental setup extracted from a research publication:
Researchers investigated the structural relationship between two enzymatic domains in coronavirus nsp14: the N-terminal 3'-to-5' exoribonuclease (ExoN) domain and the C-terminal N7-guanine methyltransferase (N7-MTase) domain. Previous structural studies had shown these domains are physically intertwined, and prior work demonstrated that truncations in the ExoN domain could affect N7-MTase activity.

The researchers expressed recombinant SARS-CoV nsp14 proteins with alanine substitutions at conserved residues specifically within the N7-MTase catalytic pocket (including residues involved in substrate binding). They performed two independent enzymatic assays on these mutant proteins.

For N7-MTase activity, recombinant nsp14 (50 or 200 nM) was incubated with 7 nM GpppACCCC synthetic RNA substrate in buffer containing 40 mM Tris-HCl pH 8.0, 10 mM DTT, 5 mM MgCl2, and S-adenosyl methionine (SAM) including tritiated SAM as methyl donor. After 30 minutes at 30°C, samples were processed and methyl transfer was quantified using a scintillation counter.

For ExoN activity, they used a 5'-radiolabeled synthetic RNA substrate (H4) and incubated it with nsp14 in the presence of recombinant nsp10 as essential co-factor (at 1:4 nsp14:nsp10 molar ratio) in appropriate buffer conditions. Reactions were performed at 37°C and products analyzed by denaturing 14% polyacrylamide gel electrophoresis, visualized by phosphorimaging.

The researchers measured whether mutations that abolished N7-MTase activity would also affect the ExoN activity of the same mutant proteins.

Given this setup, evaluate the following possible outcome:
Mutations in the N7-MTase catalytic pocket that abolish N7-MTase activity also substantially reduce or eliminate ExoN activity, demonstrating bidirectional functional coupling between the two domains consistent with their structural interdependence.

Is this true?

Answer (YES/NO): NO